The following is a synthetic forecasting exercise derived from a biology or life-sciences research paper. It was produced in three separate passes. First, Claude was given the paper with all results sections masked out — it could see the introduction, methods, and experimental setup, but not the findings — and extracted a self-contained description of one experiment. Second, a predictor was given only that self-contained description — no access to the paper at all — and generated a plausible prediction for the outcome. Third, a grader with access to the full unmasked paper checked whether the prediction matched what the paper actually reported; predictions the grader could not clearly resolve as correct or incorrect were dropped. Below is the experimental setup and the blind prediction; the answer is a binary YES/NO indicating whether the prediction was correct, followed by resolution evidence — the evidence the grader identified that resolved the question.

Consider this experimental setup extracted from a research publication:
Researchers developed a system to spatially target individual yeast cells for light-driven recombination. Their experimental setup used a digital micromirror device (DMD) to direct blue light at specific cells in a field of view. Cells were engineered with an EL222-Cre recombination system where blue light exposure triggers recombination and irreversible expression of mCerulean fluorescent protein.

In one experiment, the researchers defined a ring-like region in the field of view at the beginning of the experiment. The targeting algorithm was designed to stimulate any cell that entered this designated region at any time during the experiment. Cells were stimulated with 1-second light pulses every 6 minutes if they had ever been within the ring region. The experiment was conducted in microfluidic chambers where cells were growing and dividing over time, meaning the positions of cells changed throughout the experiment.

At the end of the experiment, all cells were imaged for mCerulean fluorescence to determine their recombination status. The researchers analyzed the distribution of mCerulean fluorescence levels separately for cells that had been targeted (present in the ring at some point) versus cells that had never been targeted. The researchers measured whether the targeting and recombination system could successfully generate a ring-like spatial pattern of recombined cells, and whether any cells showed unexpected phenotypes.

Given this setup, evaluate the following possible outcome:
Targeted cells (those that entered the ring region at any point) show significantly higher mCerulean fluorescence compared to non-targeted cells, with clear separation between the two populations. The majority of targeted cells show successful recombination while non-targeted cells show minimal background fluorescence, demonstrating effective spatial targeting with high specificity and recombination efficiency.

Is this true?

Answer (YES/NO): YES